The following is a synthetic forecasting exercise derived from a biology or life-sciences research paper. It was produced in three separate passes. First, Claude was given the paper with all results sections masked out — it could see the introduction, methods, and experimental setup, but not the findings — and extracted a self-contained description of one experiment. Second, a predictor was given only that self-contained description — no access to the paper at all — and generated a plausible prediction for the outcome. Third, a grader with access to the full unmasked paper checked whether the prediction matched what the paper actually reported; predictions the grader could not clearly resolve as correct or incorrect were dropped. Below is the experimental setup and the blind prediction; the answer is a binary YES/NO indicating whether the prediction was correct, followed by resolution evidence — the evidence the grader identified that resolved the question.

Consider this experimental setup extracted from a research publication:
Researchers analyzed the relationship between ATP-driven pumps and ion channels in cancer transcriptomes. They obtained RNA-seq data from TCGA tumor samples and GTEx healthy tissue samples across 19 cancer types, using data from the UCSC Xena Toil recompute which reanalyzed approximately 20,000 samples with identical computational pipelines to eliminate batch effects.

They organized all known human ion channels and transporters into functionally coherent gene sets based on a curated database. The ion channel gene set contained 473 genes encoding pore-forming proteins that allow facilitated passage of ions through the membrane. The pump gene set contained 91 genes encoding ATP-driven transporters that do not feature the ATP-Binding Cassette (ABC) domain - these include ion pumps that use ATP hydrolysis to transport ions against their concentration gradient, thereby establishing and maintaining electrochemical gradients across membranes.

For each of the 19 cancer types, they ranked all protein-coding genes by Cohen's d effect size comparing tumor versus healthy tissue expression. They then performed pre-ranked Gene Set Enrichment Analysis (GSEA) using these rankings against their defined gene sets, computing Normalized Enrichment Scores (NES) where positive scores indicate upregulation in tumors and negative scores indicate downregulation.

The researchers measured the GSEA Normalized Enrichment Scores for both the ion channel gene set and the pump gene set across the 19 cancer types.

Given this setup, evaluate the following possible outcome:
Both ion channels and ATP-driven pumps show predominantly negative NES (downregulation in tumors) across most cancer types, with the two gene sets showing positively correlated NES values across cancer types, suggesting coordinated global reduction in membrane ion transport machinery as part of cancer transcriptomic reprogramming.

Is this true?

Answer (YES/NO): NO